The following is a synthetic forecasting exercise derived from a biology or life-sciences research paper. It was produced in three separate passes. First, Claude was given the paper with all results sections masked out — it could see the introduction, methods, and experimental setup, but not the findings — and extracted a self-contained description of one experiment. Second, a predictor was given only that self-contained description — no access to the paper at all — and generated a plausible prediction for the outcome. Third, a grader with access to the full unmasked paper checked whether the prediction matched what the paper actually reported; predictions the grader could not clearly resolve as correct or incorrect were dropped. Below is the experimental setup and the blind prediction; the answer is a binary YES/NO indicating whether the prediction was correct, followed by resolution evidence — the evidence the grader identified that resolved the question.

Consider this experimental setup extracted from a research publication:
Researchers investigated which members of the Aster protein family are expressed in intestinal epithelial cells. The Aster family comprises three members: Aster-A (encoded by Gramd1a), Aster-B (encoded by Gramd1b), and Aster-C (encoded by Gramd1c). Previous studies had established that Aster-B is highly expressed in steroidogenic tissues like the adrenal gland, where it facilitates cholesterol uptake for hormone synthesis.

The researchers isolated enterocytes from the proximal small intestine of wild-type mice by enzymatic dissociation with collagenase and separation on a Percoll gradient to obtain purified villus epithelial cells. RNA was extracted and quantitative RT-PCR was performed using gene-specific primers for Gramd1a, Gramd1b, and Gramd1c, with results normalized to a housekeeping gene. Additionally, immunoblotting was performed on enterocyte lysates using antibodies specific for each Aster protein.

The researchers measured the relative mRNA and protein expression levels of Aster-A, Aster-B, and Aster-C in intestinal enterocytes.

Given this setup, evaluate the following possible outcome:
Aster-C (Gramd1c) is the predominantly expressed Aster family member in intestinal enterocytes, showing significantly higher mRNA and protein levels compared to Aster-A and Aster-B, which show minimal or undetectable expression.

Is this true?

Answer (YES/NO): NO